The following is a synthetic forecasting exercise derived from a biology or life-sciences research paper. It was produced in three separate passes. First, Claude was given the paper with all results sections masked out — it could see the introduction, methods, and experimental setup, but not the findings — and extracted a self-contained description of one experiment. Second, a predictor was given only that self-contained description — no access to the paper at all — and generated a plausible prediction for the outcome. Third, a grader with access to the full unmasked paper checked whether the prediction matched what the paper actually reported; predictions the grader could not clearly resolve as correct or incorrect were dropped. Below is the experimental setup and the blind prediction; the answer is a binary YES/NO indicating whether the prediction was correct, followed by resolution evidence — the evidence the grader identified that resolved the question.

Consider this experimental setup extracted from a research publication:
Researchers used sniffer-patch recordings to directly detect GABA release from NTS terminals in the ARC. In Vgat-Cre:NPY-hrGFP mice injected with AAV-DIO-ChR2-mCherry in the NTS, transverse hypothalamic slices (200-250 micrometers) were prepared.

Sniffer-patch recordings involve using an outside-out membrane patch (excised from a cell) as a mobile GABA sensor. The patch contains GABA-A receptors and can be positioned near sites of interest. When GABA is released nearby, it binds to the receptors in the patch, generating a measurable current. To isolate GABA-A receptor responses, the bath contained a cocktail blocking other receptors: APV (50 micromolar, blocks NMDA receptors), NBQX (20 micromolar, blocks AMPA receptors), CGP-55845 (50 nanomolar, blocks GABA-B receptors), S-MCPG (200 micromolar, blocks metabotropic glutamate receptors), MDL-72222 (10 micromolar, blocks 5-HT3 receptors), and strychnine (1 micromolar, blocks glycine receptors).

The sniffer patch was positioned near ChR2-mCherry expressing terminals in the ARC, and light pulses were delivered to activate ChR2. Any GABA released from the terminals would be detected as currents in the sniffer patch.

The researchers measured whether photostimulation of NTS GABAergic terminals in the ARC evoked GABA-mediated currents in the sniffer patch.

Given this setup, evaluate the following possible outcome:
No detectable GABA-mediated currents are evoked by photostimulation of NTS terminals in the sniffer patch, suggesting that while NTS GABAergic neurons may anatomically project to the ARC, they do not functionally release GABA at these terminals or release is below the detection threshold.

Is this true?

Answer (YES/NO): NO